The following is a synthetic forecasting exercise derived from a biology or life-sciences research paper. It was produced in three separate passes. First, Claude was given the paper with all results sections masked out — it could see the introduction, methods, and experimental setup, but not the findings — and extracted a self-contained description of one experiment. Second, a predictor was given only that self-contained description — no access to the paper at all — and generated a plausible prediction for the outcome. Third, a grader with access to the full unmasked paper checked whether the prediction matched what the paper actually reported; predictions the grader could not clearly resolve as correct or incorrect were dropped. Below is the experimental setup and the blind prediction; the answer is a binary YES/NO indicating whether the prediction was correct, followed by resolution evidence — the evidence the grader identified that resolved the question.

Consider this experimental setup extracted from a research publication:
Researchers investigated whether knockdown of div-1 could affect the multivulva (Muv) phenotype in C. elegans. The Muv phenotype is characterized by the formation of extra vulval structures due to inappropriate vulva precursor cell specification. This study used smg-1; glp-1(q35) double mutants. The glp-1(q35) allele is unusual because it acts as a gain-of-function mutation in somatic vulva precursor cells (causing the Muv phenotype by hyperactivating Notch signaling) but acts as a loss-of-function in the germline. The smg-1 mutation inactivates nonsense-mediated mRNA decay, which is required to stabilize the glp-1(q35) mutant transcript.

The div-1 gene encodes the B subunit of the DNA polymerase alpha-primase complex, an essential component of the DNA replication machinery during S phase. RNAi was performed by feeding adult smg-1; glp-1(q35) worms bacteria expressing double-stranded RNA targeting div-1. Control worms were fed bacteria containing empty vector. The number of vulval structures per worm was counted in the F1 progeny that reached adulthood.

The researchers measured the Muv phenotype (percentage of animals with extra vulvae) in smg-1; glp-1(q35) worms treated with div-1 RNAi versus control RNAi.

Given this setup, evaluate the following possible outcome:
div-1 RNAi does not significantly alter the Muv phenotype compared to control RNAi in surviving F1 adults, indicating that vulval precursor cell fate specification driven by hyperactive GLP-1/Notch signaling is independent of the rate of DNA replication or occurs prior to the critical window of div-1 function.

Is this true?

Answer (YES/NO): NO